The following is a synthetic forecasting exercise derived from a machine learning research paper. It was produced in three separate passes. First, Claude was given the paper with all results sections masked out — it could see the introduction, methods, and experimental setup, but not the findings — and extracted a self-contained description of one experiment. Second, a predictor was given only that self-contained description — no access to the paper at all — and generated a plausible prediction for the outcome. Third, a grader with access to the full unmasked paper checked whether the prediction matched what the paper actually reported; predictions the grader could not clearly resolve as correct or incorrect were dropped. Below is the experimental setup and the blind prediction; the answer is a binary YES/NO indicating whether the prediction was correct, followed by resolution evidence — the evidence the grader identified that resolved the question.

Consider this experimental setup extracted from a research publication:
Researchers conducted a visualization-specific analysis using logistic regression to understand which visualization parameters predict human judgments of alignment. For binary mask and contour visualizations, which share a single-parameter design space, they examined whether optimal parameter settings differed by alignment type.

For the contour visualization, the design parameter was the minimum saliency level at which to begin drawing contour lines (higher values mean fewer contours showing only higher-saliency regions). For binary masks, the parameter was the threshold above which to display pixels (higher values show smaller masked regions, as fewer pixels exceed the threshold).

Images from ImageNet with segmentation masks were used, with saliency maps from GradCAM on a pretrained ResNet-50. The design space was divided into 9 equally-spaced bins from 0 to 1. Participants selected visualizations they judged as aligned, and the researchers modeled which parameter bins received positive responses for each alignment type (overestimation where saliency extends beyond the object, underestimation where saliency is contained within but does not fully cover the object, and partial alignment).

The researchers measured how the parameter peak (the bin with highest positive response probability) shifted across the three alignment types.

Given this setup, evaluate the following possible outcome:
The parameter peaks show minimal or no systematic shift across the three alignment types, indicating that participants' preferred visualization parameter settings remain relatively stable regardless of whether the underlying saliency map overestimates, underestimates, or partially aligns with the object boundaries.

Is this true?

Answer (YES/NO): NO